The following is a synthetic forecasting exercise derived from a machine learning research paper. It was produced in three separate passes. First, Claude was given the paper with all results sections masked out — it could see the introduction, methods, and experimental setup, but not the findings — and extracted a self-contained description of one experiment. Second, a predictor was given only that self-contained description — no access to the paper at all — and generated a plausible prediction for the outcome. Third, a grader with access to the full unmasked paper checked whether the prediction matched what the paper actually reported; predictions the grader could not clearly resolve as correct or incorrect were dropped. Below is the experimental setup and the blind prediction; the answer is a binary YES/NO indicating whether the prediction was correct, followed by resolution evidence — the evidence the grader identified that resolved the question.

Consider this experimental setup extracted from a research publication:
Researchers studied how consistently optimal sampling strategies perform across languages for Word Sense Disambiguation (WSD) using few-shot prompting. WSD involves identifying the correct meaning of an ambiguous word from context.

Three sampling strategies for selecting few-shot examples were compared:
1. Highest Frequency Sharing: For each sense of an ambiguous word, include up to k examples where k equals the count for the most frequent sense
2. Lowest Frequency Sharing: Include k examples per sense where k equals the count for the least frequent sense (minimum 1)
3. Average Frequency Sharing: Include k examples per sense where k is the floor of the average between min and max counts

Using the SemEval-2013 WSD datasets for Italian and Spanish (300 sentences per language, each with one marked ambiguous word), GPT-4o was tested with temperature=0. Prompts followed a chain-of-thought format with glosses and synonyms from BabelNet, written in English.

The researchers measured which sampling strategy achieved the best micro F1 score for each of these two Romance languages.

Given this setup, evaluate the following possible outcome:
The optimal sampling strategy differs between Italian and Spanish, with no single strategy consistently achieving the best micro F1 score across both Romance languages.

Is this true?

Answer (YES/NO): NO